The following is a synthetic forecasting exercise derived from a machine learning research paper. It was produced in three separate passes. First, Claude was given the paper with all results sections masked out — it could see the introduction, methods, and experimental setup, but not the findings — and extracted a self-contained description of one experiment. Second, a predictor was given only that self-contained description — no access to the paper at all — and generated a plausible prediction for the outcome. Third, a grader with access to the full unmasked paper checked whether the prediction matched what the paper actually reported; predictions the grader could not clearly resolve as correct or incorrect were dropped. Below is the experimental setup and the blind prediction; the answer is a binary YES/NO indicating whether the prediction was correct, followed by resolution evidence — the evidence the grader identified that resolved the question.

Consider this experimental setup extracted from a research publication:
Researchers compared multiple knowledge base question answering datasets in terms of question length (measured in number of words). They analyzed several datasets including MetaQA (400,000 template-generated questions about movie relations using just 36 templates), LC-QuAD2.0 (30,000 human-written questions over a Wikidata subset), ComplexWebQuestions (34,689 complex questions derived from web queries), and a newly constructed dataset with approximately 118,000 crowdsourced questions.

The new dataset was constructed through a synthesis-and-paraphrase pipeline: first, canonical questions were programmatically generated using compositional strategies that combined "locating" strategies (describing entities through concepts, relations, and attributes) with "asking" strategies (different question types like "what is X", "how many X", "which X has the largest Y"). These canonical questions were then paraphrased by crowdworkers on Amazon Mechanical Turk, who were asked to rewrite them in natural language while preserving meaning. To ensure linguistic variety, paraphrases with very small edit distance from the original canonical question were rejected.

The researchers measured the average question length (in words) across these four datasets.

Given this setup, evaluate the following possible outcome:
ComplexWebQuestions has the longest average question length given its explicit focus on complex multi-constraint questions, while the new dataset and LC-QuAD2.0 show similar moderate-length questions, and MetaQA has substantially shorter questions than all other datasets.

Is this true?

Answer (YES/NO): NO